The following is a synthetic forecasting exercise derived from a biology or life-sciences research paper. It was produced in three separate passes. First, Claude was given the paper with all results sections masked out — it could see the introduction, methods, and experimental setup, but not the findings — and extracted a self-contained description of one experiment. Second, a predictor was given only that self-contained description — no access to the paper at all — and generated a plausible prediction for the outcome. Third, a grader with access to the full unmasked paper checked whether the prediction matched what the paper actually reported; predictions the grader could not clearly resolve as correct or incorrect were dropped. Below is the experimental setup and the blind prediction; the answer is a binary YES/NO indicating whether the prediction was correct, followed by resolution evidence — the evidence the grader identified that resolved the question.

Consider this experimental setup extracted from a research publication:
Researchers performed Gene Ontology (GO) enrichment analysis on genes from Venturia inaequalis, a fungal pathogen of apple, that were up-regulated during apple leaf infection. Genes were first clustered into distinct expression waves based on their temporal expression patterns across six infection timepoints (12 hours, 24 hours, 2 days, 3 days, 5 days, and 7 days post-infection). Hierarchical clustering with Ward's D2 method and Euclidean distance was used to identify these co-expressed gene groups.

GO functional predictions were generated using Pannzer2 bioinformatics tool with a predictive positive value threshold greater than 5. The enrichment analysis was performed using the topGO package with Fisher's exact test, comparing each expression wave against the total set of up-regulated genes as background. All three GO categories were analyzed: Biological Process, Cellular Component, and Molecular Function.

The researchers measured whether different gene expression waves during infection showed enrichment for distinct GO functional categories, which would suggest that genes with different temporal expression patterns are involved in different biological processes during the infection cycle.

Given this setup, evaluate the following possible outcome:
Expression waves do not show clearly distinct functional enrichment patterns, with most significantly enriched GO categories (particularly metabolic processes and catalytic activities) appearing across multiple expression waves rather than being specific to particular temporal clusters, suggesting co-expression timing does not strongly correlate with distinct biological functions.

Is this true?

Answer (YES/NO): NO